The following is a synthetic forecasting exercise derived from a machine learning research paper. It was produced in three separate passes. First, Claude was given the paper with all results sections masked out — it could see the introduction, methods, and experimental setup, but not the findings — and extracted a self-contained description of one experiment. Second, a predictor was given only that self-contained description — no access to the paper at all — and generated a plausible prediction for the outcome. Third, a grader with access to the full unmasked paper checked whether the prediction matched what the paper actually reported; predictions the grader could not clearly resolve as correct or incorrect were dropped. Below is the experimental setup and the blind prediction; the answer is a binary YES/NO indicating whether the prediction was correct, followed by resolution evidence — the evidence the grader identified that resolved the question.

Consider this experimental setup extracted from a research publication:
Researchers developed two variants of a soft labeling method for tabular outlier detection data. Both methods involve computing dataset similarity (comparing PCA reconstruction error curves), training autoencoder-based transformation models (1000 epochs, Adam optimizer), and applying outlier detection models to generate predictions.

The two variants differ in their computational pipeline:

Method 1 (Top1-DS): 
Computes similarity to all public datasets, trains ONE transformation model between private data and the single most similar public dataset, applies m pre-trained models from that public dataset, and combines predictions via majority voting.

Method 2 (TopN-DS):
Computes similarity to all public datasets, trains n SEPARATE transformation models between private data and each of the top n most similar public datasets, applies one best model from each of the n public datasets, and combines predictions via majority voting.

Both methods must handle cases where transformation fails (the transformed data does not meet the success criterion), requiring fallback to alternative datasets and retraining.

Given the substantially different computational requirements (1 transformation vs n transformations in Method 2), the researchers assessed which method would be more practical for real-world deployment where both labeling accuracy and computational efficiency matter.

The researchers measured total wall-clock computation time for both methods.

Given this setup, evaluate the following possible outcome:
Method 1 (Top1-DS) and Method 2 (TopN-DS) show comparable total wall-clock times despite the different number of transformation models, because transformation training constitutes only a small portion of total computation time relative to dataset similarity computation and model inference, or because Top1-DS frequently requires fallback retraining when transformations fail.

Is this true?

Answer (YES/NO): NO